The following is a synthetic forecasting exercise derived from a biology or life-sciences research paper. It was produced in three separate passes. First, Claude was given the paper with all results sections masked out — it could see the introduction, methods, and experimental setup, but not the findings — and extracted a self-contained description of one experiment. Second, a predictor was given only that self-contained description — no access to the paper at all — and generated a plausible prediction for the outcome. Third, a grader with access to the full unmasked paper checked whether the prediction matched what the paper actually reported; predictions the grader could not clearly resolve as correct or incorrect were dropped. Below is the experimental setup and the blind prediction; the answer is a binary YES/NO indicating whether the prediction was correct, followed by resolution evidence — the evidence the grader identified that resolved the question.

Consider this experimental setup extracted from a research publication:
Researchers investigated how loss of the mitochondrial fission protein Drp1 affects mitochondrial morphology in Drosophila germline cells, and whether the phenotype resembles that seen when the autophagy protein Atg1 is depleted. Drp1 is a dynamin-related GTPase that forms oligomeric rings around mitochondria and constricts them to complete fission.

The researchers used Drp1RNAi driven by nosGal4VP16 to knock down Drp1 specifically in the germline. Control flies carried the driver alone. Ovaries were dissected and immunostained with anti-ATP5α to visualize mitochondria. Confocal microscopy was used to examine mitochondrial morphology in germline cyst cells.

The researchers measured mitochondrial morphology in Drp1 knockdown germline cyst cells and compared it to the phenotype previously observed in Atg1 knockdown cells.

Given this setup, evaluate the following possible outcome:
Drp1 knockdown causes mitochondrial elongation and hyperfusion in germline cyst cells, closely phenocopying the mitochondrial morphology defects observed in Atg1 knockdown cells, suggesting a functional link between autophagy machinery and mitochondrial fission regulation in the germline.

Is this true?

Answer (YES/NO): YES